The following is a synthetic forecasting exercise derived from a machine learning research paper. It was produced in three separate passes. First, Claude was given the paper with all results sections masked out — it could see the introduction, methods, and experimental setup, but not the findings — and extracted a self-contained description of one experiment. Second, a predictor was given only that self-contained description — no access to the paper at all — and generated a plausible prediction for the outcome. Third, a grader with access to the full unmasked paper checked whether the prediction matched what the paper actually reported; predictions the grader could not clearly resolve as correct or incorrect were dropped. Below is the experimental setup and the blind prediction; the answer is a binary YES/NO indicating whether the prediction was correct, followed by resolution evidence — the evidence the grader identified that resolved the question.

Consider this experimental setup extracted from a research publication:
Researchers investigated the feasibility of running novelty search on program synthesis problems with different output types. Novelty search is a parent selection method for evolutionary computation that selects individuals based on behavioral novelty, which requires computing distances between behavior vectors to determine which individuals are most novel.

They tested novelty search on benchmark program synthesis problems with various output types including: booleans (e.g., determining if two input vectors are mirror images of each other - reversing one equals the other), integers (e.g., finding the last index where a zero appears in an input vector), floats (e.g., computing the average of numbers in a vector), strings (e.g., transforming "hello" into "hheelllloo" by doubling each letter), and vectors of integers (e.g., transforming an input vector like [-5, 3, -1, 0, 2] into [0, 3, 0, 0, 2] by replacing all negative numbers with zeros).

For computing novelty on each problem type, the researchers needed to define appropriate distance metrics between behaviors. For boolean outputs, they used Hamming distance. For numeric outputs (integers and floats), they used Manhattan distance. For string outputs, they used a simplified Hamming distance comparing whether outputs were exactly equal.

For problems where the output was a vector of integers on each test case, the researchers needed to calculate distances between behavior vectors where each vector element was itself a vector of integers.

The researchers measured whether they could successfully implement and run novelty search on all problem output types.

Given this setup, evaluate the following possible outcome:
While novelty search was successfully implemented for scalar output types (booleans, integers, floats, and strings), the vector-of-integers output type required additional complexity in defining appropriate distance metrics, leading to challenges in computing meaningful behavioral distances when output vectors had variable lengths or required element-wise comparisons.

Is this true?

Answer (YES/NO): NO